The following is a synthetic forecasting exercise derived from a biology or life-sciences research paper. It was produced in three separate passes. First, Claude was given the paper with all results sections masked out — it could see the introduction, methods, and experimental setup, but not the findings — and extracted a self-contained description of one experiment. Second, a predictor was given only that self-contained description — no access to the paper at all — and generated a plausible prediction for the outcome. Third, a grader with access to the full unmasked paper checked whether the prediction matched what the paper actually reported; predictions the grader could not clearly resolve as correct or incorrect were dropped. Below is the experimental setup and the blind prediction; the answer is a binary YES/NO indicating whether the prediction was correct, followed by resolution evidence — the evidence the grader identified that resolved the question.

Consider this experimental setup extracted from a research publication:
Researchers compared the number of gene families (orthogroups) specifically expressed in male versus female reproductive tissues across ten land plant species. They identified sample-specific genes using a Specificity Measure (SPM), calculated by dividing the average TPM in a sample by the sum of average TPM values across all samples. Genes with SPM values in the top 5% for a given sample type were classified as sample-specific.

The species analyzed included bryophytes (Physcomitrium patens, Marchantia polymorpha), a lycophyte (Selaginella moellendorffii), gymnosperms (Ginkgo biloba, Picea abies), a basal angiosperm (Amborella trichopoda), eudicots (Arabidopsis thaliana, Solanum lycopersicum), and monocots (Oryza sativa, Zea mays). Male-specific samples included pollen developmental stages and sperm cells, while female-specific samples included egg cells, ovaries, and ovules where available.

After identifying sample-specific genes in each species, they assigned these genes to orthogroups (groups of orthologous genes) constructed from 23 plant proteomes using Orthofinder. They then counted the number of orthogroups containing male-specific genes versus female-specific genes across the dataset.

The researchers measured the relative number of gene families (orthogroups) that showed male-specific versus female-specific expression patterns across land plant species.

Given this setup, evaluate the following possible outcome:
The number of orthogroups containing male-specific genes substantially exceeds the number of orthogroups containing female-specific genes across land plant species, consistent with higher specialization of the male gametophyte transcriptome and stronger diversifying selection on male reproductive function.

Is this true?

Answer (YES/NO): YES